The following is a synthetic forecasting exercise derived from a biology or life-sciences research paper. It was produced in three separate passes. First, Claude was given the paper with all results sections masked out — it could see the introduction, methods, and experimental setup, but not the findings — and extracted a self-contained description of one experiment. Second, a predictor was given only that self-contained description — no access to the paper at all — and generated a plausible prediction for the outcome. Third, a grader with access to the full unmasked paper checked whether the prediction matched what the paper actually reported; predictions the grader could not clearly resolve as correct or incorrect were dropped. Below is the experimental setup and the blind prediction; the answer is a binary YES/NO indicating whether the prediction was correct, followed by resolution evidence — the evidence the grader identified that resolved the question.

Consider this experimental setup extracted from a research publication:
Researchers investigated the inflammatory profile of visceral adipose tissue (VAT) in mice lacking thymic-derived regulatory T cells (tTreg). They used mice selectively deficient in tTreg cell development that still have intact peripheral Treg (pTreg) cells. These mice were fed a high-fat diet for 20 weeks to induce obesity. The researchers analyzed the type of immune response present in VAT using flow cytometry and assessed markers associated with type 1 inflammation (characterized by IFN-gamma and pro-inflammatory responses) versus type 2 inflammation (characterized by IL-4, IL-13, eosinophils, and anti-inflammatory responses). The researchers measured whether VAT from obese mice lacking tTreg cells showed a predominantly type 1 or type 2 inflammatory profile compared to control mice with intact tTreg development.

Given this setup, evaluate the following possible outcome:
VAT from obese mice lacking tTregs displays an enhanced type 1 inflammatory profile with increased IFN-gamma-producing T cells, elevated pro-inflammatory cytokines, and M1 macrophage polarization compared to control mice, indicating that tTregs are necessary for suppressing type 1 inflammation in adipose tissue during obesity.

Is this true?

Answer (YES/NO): NO